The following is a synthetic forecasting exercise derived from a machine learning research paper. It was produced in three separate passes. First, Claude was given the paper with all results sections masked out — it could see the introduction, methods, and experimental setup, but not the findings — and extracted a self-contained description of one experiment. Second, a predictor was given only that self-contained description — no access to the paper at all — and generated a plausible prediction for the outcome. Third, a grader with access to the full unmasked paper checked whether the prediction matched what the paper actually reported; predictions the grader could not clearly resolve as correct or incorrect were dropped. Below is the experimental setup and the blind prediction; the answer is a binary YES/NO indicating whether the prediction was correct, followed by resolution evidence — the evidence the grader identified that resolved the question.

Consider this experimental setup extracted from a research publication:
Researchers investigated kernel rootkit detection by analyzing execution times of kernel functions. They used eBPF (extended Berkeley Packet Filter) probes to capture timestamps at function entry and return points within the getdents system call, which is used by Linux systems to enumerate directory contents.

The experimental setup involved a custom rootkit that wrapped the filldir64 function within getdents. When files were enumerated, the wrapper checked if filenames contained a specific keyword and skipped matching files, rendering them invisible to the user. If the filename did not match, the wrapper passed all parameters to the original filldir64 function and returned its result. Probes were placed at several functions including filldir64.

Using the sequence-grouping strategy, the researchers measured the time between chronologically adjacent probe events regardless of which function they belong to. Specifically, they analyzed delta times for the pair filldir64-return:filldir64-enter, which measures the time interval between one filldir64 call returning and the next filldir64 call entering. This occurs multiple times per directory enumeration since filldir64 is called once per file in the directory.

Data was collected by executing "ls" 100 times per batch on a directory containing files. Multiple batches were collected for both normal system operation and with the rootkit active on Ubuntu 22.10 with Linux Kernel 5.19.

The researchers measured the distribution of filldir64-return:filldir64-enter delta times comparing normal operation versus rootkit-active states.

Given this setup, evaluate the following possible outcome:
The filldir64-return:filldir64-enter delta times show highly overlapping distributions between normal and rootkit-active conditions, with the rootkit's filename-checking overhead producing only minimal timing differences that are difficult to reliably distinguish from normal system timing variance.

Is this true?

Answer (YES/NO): NO